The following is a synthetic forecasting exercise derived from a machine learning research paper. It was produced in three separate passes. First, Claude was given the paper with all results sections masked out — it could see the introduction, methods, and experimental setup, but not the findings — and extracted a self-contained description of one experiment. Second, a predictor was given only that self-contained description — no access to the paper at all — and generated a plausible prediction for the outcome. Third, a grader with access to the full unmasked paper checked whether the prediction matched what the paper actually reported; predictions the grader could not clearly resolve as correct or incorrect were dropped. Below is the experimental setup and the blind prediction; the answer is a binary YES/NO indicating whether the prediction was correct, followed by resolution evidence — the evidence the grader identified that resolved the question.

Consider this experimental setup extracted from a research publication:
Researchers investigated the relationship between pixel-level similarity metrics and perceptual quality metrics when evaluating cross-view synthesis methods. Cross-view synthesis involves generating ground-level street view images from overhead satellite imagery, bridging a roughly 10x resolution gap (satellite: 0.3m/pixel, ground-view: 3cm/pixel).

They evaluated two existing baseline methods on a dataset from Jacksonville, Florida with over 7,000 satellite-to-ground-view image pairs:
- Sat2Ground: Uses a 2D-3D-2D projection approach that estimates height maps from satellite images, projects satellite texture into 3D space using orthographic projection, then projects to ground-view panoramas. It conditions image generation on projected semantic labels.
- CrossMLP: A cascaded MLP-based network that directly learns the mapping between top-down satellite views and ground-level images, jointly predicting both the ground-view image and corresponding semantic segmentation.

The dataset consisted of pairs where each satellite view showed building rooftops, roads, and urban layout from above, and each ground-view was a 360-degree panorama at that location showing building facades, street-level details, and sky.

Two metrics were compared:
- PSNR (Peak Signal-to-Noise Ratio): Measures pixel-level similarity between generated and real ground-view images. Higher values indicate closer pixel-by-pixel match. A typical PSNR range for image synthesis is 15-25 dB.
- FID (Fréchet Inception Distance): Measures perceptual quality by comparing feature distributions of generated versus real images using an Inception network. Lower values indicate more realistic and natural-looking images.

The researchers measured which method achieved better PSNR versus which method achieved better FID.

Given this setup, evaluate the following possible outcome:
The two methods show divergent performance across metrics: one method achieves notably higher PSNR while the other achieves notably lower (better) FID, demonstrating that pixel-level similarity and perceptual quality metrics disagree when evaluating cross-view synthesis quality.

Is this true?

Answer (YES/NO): NO